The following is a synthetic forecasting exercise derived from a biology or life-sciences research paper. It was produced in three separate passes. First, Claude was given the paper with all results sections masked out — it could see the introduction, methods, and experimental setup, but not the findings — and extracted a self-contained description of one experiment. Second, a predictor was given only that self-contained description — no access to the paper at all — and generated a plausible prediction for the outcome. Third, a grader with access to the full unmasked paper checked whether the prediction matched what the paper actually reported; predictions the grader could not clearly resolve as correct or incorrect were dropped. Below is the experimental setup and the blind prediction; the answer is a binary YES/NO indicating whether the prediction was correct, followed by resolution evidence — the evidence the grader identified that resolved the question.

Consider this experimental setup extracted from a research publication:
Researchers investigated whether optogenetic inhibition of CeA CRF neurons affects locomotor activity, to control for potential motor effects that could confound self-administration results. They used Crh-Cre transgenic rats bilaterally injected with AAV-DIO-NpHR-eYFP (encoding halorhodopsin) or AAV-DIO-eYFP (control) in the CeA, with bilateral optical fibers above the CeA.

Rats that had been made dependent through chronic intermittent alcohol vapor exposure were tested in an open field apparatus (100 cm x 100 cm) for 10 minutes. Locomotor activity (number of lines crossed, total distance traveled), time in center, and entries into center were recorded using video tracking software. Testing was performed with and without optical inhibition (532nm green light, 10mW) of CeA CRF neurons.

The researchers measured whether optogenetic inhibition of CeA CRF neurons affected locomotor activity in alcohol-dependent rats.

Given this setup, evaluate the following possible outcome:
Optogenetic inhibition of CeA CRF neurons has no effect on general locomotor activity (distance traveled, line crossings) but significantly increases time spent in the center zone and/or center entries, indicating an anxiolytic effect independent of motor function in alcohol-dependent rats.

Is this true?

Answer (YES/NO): NO